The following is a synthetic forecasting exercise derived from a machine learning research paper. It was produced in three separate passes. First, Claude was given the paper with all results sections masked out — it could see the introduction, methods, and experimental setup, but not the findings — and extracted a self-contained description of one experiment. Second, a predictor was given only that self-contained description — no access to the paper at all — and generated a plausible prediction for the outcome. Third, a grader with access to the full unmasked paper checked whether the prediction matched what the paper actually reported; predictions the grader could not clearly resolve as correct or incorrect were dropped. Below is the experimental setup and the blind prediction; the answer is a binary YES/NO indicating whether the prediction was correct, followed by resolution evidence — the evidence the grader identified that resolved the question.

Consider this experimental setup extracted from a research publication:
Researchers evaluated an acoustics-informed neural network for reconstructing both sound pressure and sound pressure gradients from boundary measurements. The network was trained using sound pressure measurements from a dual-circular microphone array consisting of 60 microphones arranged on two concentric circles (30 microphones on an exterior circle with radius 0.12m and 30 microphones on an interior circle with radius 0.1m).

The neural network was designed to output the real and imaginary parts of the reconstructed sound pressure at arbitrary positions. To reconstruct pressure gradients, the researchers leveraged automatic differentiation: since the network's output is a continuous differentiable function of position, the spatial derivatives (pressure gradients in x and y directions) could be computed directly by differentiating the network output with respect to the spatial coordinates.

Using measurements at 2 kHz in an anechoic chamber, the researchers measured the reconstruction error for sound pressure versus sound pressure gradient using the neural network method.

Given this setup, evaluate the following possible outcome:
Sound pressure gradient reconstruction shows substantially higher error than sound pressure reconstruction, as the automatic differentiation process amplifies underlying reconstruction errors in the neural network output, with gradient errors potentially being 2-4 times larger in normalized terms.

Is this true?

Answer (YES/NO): NO